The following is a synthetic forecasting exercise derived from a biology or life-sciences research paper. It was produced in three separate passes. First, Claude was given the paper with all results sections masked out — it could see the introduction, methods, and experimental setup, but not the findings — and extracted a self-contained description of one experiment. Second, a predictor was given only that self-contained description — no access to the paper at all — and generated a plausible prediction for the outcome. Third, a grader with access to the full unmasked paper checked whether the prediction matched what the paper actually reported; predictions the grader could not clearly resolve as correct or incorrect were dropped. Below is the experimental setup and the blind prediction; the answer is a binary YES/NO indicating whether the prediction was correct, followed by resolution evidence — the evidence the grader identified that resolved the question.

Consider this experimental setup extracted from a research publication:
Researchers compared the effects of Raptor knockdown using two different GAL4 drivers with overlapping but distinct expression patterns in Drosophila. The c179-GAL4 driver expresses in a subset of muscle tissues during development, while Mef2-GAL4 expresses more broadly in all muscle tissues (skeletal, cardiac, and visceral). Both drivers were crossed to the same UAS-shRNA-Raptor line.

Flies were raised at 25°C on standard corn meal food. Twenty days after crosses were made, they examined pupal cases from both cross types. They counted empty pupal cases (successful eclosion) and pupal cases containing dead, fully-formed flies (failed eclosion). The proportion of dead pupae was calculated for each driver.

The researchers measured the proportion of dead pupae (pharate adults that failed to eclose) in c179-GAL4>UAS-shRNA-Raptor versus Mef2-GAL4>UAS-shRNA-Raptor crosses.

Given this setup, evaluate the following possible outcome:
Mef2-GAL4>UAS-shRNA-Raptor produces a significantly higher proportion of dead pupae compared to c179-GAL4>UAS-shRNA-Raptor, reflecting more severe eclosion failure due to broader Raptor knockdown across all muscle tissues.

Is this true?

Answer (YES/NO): YES